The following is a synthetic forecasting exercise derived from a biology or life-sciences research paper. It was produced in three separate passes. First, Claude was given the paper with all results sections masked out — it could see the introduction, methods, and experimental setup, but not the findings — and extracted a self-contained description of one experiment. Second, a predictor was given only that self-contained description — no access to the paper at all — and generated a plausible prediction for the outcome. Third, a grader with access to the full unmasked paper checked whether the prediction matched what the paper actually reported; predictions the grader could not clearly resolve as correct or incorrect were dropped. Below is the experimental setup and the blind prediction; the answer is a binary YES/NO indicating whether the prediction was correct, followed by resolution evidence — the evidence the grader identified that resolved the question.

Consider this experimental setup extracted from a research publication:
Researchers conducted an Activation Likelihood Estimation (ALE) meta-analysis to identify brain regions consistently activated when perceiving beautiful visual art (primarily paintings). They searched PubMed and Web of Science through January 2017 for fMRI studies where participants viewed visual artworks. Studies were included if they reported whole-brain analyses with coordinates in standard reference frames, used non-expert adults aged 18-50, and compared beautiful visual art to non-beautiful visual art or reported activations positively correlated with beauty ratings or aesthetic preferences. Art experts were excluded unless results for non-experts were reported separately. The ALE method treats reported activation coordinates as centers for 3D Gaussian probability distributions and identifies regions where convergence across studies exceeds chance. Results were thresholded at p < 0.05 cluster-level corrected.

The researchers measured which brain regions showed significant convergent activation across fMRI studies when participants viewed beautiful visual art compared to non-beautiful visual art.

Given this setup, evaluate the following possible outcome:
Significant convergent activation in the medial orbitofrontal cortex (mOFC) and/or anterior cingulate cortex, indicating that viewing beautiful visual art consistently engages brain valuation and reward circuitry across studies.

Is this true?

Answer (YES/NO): NO